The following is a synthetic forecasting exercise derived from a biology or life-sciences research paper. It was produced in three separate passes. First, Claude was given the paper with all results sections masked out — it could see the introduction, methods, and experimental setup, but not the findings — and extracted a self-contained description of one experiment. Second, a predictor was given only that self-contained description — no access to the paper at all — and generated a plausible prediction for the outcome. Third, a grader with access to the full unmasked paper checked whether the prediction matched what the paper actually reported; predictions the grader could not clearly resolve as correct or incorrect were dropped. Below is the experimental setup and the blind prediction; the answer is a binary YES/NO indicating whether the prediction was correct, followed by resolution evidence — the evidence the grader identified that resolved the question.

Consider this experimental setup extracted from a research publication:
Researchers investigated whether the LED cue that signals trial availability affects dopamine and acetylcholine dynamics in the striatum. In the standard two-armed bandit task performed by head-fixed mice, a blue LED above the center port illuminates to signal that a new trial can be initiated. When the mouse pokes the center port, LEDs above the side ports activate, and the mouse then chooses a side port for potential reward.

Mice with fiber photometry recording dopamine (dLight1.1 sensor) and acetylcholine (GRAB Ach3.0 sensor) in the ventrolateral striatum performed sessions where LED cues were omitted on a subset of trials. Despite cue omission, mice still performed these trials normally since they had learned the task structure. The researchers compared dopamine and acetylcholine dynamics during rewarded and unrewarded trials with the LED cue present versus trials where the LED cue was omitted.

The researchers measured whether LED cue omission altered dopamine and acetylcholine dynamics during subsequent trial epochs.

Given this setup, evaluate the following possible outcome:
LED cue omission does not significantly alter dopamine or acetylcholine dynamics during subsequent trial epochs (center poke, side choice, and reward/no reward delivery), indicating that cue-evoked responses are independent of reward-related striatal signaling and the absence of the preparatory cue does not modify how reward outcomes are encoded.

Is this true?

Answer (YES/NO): NO